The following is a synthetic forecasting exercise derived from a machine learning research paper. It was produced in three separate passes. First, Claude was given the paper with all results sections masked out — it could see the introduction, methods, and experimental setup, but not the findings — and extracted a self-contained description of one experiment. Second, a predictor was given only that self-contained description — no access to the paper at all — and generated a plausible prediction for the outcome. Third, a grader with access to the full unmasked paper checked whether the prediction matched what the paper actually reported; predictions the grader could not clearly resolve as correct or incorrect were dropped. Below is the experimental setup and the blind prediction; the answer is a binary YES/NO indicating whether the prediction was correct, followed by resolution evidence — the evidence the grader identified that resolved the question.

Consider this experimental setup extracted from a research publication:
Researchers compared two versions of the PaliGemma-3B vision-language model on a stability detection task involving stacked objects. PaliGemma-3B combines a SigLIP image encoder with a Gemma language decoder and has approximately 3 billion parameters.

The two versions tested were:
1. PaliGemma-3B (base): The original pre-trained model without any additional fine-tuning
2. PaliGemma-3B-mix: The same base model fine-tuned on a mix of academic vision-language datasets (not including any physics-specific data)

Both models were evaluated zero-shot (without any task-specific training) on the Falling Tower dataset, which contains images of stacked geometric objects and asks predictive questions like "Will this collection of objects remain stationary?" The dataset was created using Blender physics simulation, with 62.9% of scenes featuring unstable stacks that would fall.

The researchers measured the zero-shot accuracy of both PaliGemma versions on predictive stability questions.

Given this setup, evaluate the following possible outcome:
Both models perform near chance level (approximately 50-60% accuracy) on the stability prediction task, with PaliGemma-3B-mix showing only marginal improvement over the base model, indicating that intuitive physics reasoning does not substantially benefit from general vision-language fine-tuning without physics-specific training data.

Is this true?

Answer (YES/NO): NO